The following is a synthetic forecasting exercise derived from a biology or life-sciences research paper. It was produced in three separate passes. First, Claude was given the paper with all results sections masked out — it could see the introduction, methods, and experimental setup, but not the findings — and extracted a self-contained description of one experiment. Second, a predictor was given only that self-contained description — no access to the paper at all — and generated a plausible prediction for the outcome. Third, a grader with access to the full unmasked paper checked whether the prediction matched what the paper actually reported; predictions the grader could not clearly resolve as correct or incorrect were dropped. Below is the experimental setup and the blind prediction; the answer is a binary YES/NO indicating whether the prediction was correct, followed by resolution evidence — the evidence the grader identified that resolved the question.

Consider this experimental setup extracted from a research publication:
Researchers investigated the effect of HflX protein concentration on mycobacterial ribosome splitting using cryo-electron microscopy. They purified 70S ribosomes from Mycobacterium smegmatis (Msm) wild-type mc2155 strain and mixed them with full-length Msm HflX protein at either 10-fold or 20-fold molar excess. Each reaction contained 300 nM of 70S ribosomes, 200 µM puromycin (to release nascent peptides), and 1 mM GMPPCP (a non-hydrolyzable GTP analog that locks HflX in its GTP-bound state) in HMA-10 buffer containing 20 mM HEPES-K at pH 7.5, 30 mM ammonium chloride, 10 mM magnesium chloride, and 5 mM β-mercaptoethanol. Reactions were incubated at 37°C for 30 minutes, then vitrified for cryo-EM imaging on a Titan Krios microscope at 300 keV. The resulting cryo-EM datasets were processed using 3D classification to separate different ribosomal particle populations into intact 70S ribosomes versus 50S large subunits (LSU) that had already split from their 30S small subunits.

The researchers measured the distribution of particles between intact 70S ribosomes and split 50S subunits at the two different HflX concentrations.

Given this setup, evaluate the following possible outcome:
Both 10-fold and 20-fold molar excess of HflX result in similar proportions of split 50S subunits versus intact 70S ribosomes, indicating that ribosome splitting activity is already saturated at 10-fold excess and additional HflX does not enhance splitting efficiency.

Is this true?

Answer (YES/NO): NO